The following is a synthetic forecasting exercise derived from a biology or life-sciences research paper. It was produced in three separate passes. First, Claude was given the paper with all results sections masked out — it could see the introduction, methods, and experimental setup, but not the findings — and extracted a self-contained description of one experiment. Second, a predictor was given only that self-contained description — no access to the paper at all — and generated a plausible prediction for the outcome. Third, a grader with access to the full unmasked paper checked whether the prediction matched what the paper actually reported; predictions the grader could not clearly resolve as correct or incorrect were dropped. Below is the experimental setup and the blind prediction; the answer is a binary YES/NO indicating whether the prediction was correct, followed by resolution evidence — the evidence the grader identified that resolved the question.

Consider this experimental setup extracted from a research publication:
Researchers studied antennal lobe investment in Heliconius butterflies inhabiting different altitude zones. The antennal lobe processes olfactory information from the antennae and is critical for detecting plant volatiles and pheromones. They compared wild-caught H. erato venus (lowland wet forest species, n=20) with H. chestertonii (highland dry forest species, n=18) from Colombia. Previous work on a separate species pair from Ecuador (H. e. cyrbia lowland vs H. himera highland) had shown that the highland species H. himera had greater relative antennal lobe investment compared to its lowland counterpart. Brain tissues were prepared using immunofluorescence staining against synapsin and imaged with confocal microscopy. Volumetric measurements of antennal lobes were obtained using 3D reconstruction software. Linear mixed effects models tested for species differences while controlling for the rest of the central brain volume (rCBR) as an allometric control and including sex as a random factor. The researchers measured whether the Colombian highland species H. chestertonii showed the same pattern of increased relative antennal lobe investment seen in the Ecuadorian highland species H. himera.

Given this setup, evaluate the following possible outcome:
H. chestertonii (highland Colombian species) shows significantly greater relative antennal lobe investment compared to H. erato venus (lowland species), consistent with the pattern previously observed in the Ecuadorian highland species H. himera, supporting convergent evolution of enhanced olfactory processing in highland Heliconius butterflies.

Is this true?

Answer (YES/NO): NO